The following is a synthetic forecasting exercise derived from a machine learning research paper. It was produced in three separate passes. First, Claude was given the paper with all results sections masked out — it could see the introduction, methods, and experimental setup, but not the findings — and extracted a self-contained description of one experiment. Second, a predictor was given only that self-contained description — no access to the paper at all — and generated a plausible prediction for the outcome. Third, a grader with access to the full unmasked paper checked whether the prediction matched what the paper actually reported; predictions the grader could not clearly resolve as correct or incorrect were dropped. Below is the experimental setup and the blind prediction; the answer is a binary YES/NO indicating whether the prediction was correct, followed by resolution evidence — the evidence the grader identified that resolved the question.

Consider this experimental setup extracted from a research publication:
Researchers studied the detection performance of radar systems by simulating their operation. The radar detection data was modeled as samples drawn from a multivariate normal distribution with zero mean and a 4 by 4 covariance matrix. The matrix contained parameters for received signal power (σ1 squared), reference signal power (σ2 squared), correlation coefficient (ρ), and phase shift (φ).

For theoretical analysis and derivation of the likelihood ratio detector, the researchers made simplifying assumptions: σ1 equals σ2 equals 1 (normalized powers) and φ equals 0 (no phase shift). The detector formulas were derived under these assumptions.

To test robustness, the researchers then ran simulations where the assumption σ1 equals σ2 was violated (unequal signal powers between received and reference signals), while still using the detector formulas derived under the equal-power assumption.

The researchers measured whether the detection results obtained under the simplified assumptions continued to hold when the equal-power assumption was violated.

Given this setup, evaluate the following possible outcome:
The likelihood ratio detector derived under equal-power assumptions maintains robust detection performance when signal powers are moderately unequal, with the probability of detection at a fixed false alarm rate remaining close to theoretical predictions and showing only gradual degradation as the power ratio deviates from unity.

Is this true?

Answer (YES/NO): NO